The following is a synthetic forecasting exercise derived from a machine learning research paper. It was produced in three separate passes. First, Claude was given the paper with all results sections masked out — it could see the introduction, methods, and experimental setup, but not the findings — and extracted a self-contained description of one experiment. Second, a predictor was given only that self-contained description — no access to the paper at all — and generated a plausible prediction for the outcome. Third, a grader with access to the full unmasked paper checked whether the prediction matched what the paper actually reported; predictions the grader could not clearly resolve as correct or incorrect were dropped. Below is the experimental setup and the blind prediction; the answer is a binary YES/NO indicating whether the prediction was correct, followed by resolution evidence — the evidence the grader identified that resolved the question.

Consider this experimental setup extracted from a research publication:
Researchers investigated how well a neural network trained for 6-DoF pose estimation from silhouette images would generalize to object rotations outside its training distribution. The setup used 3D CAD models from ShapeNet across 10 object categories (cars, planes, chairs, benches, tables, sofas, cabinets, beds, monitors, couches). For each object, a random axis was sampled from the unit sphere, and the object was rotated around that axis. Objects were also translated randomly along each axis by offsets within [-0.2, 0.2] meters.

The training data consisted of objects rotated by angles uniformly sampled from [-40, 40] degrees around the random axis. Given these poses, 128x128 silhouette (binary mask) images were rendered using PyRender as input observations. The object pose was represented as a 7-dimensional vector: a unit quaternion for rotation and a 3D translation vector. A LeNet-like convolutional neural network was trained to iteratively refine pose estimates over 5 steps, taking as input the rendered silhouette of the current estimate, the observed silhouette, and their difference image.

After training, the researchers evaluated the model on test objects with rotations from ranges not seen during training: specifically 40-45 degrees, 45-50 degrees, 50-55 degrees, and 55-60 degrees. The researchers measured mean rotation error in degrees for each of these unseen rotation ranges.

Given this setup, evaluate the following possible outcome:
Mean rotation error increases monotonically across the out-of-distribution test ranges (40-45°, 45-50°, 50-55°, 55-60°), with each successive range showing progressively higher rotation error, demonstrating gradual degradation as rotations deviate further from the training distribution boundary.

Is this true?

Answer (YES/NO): YES